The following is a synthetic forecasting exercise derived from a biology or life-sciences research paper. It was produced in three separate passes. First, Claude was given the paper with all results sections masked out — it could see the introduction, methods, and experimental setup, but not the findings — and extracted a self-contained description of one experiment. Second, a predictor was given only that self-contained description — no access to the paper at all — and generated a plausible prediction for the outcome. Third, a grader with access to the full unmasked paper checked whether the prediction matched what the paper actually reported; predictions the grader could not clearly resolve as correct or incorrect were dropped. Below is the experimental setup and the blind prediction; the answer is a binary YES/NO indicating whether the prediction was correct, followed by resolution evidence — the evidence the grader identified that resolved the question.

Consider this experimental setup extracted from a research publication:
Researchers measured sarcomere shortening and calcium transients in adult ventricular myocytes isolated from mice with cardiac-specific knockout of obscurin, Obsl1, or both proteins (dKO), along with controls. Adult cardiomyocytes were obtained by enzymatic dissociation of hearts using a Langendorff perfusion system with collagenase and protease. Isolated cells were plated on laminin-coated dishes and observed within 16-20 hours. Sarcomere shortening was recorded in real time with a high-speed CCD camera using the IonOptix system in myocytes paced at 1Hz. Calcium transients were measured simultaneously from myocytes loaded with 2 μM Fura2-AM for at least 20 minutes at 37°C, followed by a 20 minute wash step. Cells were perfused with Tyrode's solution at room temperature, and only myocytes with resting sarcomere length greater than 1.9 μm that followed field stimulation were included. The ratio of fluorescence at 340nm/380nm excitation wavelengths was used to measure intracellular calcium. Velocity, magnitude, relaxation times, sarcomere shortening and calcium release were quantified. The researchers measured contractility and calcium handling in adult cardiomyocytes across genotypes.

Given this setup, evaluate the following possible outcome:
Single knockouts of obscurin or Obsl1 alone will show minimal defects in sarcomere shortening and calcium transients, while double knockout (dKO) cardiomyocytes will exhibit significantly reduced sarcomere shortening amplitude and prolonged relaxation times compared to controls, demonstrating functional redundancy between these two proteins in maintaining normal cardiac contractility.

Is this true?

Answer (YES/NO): NO